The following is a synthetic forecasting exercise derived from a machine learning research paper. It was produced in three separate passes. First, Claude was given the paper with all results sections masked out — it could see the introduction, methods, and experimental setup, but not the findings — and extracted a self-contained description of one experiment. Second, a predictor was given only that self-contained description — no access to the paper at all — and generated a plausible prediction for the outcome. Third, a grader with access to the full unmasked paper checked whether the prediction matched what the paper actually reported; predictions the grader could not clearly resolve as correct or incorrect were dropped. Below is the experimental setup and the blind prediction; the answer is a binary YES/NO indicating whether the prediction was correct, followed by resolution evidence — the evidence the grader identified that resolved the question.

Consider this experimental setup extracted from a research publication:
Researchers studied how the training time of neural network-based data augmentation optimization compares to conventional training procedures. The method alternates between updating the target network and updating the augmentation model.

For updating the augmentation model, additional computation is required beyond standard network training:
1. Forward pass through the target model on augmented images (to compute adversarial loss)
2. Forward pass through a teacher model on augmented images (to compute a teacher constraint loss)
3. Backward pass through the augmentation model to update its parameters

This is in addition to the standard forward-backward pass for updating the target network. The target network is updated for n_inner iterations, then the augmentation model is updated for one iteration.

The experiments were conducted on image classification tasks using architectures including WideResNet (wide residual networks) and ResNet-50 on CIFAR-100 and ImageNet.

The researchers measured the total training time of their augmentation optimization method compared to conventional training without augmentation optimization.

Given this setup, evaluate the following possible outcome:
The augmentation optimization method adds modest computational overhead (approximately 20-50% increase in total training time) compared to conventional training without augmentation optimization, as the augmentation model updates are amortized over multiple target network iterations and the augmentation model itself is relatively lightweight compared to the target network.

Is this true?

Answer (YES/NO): NO